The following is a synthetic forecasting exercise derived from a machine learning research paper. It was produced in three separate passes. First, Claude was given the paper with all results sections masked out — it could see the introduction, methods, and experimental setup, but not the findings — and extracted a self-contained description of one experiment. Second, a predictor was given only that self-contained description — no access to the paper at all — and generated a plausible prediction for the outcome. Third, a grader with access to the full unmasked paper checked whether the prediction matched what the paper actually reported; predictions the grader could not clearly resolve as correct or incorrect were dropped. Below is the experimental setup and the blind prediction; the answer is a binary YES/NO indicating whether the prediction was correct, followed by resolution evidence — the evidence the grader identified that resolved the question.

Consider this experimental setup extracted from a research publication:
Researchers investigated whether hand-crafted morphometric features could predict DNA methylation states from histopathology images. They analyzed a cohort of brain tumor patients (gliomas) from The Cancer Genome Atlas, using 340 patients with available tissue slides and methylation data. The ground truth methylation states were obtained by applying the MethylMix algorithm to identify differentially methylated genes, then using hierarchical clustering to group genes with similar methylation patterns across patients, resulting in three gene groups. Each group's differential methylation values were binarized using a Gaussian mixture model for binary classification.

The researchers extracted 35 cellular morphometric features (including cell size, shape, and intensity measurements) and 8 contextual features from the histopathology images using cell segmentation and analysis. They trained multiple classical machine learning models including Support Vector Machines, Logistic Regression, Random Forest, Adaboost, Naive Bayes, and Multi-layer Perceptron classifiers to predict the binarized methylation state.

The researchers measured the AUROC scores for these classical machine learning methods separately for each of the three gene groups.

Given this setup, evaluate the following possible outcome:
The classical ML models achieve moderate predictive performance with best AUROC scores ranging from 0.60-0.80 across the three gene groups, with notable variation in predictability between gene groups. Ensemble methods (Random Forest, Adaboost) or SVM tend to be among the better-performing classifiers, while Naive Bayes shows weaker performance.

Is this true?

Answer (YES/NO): NO